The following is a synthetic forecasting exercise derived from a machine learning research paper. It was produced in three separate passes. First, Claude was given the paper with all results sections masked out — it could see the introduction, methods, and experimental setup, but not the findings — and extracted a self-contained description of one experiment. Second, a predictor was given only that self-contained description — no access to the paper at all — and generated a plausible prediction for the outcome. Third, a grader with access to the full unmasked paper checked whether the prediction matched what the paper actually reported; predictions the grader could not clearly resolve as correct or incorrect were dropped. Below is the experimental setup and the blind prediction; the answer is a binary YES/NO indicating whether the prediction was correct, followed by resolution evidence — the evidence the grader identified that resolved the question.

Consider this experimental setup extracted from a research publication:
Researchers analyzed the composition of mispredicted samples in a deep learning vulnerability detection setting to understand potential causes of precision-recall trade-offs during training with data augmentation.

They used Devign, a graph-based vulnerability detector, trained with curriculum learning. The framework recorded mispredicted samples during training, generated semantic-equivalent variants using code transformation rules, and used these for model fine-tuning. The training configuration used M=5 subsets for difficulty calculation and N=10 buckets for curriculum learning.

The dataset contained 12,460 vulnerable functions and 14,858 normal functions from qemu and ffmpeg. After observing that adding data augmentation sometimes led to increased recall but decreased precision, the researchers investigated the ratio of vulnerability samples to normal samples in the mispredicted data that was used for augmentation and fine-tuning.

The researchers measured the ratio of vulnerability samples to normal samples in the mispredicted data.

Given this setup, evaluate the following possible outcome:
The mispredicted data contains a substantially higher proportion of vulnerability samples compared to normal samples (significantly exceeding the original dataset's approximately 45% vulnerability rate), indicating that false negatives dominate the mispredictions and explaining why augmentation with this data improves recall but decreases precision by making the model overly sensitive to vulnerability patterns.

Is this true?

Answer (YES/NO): YES